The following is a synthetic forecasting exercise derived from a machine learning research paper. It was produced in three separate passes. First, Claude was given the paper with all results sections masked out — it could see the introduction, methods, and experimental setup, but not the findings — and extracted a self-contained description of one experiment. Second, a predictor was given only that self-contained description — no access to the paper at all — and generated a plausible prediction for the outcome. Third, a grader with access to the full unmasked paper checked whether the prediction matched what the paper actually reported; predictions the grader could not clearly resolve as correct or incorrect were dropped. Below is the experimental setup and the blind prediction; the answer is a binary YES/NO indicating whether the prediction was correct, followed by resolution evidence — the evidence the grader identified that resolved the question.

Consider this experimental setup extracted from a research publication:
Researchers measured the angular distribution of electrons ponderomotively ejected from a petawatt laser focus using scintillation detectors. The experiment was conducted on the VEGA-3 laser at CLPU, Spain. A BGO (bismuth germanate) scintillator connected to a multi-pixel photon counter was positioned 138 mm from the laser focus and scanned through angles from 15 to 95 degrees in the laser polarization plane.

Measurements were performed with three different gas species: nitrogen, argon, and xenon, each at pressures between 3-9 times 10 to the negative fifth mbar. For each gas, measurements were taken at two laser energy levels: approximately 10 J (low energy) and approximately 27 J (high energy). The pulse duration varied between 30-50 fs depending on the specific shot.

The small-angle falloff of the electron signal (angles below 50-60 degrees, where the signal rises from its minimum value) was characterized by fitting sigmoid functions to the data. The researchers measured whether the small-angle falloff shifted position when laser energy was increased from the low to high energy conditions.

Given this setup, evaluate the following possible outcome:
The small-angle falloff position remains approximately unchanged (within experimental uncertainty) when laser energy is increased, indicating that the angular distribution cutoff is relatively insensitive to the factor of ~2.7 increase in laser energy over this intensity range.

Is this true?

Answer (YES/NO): NO